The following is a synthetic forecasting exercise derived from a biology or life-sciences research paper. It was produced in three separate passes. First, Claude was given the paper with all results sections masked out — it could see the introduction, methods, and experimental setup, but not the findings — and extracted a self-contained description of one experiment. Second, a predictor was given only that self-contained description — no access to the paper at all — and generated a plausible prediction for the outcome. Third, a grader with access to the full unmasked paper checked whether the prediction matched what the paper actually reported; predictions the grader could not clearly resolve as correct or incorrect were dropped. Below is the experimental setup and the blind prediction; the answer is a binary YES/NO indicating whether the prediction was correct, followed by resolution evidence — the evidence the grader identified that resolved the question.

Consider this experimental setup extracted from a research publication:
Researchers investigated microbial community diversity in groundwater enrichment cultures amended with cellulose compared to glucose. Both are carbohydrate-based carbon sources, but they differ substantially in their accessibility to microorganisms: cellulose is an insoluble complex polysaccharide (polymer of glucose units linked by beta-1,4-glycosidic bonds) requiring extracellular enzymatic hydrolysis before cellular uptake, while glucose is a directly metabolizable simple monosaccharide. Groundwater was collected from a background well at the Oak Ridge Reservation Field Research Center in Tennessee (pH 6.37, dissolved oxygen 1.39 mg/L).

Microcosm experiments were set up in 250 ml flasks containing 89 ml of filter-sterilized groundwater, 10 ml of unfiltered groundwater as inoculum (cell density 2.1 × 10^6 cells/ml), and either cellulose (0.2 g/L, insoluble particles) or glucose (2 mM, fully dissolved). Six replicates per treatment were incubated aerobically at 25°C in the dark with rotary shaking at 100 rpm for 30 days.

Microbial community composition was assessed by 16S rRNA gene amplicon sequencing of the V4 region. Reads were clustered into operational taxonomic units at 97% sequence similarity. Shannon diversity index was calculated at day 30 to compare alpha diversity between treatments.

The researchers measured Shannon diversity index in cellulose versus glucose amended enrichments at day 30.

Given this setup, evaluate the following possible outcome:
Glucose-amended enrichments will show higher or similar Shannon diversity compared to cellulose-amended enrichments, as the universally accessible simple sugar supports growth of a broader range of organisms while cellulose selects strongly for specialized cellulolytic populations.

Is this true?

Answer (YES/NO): NO